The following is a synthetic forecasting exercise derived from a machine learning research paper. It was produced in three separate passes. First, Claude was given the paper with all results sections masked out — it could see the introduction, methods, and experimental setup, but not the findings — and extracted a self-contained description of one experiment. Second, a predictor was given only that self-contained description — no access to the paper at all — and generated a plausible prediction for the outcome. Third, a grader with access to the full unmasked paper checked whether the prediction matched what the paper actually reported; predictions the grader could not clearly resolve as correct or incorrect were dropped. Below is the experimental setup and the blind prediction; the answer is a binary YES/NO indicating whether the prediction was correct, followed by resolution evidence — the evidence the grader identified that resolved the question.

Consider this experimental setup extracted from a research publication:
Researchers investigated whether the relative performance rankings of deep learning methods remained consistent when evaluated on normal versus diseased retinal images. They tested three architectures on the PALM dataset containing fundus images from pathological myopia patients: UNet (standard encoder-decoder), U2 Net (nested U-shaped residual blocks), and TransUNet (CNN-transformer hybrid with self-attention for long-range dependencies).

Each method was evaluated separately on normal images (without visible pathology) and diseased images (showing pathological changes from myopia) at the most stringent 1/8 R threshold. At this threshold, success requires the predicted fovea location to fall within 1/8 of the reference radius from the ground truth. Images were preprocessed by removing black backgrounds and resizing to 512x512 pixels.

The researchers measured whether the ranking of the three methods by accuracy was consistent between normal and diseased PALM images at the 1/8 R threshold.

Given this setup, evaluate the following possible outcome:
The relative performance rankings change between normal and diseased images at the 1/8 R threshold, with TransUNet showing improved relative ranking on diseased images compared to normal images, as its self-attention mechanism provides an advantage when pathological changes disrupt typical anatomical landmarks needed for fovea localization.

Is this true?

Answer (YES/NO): NO